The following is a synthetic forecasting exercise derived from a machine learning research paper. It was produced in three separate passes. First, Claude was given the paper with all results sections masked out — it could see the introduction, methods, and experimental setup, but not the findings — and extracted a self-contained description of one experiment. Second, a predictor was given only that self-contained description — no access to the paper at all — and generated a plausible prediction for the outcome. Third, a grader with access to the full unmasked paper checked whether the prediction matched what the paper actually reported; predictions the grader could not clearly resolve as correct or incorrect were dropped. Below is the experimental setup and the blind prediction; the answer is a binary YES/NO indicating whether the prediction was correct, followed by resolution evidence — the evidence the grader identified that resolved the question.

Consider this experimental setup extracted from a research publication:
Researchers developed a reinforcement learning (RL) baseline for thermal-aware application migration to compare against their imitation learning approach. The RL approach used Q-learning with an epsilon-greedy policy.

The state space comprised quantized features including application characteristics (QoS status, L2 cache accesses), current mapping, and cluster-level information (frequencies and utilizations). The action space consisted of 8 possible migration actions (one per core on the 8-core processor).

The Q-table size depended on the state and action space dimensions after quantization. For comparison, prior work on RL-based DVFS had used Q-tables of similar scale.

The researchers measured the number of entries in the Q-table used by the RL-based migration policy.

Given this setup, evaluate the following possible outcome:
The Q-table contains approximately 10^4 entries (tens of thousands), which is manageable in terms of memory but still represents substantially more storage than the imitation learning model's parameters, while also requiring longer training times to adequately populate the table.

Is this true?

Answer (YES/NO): NO